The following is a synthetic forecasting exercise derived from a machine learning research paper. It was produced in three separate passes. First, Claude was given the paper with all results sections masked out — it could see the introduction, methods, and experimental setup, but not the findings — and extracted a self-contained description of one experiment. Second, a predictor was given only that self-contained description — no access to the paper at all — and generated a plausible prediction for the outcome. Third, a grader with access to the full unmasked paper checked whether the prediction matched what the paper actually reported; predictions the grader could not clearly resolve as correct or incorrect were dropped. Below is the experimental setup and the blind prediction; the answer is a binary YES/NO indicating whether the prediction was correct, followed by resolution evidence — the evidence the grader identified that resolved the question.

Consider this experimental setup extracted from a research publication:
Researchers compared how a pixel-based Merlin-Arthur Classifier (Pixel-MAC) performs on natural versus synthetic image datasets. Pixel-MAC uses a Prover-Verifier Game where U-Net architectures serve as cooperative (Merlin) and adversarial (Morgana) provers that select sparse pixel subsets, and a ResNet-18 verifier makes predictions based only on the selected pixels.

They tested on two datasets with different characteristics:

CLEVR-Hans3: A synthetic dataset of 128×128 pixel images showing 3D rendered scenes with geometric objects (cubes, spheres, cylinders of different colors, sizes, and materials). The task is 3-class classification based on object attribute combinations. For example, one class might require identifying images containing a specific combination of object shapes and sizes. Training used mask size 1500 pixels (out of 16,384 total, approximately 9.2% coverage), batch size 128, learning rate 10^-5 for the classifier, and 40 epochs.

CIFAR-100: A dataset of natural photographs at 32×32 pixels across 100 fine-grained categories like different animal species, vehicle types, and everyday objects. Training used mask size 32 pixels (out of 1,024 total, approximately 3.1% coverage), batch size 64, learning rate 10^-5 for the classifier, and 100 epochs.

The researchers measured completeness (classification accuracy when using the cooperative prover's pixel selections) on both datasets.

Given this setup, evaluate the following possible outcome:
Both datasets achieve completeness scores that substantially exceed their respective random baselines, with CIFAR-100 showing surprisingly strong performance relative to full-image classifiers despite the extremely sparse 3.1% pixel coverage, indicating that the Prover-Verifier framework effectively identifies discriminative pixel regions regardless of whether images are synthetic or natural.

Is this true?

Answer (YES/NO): NO